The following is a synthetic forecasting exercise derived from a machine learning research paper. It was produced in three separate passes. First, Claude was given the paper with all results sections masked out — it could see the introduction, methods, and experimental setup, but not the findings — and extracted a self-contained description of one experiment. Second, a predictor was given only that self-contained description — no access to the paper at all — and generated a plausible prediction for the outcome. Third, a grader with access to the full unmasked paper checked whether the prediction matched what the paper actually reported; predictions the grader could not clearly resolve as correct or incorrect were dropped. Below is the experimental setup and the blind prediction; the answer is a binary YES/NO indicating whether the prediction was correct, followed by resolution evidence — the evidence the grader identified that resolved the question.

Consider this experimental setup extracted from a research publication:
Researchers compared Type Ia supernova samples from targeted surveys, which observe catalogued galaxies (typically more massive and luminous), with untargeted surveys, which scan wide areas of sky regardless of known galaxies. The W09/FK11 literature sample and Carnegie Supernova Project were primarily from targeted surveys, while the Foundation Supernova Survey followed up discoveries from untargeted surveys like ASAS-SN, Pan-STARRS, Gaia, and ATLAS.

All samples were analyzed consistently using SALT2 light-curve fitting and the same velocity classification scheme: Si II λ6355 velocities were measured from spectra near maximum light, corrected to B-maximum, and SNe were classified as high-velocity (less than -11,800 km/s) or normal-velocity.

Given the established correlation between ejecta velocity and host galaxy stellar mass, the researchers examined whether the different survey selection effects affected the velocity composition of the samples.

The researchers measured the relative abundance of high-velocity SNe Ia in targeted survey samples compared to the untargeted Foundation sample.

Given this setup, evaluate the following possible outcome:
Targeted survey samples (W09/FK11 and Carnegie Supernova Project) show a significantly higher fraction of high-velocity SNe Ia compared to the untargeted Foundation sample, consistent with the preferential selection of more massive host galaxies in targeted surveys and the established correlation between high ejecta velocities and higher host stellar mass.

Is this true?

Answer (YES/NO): NO